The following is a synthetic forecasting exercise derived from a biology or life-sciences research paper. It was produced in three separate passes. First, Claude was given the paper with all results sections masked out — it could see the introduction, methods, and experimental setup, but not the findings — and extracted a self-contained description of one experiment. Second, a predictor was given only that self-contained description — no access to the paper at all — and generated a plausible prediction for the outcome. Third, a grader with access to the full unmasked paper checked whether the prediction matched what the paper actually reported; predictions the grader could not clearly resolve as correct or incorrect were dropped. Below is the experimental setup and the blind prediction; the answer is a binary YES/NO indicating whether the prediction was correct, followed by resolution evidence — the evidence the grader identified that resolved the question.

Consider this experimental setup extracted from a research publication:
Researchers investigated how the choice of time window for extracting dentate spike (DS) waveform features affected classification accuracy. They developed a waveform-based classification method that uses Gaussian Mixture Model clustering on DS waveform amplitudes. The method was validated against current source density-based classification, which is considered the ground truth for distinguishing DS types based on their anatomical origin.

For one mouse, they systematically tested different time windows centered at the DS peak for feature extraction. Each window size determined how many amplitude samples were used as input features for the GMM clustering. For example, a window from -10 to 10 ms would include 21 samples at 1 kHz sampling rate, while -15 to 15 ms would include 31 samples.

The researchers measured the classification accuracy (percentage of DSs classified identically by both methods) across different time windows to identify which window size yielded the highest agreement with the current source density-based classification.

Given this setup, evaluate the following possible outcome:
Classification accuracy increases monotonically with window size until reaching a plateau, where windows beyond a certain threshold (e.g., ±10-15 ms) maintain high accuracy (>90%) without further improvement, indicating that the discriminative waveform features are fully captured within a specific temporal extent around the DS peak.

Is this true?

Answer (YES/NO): NO